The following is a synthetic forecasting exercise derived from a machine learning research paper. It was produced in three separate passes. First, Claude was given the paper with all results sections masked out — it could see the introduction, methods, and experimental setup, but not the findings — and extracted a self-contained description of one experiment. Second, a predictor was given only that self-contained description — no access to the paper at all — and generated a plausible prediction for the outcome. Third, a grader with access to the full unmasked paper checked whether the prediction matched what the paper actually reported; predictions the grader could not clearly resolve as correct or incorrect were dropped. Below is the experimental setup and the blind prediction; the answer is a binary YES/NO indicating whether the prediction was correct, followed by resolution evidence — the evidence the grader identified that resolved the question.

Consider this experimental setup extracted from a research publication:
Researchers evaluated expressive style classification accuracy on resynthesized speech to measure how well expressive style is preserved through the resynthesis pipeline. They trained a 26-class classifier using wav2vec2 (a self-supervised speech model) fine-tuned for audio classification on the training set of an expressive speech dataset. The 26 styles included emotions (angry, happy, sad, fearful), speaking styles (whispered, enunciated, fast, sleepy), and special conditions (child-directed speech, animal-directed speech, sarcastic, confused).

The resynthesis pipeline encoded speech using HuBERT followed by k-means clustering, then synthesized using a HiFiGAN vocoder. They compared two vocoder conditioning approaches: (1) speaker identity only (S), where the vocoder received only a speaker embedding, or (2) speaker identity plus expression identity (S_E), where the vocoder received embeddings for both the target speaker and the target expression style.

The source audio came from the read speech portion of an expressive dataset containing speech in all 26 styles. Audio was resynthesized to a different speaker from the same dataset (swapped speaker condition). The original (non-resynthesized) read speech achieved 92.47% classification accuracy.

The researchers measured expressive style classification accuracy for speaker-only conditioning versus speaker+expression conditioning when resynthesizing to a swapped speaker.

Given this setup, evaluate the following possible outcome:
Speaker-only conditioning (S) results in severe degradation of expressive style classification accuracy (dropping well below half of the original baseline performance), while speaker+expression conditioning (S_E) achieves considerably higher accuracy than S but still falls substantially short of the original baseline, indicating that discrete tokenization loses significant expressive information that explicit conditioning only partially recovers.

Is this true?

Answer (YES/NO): NO